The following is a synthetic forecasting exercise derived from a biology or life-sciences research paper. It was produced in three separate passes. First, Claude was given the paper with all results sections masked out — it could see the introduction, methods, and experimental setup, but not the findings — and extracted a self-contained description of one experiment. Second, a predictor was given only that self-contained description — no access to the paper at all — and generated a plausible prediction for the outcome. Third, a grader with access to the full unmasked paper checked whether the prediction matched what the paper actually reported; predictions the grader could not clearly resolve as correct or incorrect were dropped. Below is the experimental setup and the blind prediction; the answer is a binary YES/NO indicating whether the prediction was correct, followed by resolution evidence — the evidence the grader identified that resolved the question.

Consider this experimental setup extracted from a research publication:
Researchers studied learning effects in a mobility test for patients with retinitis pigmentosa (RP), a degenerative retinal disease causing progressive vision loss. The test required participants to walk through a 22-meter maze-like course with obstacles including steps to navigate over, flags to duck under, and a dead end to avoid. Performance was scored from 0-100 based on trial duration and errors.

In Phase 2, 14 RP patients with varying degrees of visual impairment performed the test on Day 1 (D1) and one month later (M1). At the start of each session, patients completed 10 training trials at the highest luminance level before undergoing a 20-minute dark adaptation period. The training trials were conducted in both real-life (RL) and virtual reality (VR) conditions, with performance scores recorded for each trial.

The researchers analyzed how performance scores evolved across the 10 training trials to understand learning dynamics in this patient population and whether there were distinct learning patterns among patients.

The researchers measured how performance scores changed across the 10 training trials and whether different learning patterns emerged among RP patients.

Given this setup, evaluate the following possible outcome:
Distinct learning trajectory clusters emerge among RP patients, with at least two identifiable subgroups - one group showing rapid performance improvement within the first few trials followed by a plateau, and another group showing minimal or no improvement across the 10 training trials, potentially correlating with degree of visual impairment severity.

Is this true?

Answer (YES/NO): NO